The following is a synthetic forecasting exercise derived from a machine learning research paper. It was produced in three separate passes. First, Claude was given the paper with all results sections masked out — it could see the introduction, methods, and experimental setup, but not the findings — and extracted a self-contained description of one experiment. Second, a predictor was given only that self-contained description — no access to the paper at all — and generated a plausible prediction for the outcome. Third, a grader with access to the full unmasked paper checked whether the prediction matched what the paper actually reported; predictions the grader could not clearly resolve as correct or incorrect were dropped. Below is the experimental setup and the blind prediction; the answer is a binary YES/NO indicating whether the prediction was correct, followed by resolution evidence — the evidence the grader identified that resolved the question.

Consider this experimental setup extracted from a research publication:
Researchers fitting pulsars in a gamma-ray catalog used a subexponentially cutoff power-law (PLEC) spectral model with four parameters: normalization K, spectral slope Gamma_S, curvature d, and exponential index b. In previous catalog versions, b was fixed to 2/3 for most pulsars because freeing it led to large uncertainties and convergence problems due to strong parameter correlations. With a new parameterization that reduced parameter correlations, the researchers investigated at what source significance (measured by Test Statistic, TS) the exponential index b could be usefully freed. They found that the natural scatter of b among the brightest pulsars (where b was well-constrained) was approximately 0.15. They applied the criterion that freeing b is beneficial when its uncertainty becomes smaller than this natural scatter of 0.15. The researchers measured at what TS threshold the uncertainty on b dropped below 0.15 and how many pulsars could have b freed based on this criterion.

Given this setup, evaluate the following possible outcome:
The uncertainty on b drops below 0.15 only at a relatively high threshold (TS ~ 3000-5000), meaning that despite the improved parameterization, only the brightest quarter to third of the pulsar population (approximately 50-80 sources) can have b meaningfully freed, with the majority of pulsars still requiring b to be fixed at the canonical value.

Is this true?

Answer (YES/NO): NO